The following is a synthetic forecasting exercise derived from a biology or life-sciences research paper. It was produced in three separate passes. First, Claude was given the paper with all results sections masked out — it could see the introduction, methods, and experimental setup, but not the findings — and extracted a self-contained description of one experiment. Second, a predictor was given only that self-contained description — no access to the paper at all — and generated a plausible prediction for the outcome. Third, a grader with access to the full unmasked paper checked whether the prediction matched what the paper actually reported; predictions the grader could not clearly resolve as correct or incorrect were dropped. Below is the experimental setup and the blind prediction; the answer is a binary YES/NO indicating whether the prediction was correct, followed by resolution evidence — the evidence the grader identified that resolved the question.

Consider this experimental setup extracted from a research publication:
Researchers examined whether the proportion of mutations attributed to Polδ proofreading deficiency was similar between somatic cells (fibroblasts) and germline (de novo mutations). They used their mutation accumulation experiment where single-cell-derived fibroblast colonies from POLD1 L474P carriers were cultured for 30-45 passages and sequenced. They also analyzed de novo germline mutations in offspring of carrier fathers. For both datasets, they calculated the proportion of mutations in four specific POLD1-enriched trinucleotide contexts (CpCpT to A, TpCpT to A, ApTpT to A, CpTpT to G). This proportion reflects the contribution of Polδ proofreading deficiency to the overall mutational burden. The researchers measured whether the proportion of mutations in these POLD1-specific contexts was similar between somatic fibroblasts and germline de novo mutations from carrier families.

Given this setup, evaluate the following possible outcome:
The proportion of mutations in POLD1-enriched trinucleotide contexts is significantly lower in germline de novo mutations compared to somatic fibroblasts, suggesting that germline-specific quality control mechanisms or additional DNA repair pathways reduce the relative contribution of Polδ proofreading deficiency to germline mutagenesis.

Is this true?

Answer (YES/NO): NO